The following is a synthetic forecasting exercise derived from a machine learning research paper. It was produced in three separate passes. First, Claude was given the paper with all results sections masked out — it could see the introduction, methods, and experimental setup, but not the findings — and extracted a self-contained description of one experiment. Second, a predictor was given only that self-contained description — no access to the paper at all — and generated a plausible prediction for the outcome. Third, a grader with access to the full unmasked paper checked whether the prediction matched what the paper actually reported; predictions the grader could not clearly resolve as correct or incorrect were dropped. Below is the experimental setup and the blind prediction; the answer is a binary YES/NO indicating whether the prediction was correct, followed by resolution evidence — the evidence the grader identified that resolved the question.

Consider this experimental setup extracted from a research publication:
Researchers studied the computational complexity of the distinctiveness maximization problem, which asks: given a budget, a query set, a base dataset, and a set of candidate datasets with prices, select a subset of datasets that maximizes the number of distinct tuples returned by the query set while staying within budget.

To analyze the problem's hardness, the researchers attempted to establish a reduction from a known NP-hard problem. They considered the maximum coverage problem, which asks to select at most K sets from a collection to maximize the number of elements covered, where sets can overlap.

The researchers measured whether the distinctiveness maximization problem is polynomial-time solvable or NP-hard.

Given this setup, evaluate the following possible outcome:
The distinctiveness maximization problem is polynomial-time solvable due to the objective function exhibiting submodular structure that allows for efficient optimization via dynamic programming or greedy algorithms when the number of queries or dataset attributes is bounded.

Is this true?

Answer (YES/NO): NO